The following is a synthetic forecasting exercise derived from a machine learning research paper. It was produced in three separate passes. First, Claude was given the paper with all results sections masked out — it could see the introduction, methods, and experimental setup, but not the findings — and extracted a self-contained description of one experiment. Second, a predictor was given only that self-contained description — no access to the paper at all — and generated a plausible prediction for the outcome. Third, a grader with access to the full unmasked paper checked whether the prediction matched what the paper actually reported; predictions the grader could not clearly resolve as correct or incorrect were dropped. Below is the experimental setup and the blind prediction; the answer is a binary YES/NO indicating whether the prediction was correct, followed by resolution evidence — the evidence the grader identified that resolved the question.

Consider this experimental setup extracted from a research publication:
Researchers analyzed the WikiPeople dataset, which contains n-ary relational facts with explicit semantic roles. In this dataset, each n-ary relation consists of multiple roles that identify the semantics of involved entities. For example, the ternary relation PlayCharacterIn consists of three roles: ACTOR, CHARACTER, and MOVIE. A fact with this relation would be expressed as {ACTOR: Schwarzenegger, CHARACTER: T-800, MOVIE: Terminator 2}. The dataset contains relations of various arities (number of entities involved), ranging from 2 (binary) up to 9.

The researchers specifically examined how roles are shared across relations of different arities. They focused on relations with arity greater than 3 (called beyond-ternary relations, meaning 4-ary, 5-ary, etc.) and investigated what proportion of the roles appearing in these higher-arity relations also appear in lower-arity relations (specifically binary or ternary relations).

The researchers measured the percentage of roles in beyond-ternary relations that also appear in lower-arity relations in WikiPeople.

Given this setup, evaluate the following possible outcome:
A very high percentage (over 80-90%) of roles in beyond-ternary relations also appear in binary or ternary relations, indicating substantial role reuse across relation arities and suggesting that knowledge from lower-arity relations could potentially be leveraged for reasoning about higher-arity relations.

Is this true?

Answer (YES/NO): YES